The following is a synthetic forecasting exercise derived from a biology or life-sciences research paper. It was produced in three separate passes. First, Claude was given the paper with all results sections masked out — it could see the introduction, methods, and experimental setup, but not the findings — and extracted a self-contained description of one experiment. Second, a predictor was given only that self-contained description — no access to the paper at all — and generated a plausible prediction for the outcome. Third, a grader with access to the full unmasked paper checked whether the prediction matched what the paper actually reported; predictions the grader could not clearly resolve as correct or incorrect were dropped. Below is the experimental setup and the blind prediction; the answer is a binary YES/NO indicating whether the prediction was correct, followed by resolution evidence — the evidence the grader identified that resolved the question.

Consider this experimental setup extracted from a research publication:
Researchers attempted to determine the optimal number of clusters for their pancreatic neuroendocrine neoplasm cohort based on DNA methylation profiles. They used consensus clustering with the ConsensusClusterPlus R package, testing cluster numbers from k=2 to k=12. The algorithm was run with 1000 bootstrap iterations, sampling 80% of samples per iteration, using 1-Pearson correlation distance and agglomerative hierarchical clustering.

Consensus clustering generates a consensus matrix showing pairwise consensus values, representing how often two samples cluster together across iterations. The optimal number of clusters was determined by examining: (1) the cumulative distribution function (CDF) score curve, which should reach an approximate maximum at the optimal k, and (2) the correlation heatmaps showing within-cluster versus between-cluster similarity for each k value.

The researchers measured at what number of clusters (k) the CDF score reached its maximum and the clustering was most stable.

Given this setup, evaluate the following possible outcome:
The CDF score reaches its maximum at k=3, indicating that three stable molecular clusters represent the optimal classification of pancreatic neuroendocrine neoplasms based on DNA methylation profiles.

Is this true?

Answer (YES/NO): YES